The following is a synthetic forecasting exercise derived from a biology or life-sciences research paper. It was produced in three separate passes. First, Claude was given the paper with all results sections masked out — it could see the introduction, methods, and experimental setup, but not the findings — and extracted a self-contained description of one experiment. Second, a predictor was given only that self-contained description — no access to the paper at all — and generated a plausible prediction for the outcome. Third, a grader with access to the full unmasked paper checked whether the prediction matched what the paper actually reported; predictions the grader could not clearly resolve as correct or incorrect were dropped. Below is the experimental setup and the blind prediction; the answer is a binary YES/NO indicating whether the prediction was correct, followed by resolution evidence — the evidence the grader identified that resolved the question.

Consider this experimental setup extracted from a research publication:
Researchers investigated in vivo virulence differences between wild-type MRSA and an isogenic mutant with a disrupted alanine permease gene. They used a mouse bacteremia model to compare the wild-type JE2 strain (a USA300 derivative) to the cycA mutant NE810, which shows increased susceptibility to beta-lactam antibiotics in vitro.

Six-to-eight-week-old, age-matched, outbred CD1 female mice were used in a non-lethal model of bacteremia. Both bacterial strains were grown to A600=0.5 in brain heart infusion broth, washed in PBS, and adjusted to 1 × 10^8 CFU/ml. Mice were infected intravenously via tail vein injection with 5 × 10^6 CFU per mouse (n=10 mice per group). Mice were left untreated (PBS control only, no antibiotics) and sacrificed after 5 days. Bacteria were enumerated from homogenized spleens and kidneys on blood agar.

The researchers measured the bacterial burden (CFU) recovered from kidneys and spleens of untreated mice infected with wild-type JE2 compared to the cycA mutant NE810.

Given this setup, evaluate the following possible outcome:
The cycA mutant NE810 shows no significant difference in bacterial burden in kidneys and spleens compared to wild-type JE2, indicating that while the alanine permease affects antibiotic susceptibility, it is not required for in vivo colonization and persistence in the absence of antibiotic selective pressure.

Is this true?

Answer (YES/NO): YES